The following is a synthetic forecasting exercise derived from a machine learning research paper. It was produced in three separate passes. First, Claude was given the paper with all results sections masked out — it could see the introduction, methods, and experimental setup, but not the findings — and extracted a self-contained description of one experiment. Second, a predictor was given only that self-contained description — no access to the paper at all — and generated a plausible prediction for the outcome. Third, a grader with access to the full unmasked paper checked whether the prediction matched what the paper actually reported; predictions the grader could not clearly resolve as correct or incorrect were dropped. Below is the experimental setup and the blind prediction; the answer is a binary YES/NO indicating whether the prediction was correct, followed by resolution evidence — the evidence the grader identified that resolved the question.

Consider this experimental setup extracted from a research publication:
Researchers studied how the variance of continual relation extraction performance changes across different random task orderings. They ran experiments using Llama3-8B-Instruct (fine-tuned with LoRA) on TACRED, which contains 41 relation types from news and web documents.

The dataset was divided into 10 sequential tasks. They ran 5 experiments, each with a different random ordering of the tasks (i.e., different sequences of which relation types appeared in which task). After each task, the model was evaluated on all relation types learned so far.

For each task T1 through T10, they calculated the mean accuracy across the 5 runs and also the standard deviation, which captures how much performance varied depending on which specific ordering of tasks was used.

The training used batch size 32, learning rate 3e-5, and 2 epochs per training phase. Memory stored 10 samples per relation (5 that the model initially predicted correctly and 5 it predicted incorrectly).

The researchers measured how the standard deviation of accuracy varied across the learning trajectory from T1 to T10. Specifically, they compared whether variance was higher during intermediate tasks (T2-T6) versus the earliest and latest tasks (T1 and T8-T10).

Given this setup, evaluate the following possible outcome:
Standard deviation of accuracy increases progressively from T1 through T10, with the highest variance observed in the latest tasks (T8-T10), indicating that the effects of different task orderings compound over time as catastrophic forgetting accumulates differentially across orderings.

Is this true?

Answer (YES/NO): NO